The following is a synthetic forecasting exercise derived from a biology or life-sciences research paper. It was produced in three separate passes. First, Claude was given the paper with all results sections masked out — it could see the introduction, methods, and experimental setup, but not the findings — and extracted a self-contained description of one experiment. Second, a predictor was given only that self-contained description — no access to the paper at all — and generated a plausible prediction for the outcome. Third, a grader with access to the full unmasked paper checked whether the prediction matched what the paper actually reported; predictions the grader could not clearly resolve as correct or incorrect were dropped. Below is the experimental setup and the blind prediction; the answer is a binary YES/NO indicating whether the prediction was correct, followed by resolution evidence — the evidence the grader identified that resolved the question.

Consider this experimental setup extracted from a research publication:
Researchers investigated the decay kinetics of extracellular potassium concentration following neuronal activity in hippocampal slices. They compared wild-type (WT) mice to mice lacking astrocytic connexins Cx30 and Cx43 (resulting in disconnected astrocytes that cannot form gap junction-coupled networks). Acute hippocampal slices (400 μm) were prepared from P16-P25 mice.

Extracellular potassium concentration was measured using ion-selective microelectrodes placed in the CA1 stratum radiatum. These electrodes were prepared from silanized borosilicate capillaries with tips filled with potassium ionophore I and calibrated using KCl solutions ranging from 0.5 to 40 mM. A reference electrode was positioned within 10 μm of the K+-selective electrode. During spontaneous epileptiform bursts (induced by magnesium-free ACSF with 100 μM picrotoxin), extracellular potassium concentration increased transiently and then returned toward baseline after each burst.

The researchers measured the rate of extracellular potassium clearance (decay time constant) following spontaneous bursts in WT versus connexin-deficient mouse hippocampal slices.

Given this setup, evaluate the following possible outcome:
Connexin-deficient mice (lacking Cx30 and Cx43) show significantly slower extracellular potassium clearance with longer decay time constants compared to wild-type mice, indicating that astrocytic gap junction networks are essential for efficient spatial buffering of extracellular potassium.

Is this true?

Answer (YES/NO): NO